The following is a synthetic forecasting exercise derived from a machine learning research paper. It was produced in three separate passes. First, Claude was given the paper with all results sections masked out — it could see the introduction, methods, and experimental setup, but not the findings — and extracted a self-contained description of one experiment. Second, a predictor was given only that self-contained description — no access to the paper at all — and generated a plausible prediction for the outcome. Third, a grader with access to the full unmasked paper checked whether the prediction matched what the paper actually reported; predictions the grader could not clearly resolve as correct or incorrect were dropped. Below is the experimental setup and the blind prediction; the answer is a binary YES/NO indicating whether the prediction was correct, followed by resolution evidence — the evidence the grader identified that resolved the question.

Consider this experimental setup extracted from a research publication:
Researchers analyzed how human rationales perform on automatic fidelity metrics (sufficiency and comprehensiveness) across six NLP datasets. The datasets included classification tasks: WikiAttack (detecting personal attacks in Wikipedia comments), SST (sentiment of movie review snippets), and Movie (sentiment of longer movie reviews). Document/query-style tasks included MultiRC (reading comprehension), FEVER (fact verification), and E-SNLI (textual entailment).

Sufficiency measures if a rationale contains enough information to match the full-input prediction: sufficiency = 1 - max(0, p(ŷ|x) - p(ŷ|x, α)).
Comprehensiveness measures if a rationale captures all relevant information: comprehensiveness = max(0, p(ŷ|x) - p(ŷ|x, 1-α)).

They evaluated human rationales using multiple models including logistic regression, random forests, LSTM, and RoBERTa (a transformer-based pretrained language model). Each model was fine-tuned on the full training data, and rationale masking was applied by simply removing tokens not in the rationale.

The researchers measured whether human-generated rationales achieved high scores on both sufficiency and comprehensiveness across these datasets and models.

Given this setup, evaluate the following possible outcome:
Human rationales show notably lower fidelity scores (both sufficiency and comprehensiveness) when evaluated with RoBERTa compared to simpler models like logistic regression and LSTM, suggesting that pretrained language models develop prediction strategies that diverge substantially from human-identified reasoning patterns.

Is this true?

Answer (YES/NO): NO